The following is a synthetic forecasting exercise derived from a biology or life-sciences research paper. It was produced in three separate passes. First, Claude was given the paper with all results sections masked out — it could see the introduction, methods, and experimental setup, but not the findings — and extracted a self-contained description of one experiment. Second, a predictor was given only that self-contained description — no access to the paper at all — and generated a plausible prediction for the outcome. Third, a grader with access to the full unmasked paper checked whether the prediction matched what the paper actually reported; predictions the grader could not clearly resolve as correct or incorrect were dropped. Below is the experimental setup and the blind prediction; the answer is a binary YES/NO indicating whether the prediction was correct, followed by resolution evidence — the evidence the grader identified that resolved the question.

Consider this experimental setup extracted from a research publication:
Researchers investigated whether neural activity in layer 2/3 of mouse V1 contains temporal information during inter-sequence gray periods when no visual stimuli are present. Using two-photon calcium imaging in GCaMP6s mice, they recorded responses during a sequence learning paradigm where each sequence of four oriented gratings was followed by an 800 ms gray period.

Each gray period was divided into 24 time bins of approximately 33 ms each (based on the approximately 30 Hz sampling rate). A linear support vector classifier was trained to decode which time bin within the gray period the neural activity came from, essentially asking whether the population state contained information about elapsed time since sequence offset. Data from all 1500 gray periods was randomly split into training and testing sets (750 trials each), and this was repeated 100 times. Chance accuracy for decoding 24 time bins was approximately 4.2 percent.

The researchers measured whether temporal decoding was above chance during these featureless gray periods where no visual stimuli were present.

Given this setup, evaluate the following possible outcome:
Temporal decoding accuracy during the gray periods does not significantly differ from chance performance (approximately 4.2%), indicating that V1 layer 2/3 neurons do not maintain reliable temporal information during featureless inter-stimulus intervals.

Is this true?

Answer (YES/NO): NO